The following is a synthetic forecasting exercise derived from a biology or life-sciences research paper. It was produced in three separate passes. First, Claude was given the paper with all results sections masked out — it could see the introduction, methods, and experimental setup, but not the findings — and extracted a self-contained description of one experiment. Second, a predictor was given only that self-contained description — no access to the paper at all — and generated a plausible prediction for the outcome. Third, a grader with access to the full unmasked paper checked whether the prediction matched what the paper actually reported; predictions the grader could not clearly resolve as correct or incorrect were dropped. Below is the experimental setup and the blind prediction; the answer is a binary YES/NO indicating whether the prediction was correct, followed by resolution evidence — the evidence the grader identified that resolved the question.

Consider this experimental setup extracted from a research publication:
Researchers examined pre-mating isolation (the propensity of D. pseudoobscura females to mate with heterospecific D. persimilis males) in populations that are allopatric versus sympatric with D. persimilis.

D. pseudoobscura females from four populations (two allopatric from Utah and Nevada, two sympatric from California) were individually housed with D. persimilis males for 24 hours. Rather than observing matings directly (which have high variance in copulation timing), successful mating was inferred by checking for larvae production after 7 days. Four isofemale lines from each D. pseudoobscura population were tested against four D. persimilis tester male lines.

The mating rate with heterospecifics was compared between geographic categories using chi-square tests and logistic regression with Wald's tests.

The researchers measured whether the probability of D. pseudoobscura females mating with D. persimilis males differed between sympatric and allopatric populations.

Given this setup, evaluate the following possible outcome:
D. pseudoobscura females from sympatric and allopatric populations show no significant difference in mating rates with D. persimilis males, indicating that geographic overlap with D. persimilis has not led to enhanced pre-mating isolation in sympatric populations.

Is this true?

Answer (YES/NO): YES